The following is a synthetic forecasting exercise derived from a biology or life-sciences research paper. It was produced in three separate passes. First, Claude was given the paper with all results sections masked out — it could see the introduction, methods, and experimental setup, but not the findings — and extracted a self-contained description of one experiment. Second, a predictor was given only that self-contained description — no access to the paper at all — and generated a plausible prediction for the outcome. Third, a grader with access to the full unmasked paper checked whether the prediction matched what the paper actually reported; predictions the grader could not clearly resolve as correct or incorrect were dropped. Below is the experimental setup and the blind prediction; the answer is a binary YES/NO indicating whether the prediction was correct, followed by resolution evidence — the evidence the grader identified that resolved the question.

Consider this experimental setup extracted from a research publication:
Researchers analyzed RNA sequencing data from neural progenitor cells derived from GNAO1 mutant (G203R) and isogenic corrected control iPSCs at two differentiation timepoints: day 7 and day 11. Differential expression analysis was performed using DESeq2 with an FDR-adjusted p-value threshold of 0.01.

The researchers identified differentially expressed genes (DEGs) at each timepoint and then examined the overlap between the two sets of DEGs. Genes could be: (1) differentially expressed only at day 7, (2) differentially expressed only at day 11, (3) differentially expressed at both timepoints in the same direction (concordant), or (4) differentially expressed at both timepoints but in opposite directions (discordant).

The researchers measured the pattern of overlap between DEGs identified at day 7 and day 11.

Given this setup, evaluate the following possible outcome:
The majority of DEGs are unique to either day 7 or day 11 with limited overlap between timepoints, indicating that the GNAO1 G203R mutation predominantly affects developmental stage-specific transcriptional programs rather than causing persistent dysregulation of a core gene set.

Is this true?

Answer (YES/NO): NO